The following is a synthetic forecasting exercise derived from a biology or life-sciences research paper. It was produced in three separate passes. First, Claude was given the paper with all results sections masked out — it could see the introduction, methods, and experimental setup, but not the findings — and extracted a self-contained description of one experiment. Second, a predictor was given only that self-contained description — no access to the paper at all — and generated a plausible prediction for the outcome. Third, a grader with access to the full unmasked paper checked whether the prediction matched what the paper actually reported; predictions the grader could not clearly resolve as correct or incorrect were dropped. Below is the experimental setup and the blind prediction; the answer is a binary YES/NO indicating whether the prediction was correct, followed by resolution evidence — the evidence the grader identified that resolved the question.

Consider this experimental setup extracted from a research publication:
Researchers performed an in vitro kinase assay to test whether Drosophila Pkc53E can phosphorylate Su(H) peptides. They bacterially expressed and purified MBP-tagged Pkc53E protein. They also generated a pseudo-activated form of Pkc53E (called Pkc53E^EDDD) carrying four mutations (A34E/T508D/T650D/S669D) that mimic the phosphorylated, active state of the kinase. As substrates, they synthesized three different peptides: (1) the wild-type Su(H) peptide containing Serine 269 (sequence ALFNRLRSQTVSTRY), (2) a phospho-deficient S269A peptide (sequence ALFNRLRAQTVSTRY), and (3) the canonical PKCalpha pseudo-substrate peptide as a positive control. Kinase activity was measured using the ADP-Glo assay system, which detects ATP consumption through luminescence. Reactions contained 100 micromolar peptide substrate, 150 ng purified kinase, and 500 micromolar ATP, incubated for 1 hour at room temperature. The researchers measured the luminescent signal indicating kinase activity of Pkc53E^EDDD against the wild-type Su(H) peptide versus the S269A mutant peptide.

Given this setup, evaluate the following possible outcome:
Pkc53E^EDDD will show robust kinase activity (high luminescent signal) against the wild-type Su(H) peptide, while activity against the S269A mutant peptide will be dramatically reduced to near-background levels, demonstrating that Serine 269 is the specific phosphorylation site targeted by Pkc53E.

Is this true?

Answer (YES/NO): YES